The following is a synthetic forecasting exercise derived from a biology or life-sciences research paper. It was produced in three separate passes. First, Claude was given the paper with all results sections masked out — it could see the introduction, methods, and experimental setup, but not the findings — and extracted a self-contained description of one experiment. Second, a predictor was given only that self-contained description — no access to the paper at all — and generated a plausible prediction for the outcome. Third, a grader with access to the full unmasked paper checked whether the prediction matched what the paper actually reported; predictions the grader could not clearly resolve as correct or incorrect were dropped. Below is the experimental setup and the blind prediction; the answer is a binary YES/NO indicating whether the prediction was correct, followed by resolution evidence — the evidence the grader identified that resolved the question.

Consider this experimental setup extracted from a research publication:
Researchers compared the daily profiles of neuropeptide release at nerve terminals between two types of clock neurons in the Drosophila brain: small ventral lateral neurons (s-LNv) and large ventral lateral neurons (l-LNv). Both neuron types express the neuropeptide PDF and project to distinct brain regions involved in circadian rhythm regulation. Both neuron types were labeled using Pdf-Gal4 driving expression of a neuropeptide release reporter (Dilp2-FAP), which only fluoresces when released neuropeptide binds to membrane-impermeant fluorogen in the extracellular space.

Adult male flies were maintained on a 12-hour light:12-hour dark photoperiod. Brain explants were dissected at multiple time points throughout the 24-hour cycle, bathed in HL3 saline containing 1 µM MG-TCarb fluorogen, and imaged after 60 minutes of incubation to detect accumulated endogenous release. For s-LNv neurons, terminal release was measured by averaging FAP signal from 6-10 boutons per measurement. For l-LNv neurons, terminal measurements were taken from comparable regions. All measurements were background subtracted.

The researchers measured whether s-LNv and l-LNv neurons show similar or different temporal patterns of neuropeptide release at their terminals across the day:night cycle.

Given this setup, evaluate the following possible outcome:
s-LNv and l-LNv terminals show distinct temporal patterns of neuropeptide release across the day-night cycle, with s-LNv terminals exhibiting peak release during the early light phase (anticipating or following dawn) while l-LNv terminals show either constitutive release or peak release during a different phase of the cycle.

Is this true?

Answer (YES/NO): YES